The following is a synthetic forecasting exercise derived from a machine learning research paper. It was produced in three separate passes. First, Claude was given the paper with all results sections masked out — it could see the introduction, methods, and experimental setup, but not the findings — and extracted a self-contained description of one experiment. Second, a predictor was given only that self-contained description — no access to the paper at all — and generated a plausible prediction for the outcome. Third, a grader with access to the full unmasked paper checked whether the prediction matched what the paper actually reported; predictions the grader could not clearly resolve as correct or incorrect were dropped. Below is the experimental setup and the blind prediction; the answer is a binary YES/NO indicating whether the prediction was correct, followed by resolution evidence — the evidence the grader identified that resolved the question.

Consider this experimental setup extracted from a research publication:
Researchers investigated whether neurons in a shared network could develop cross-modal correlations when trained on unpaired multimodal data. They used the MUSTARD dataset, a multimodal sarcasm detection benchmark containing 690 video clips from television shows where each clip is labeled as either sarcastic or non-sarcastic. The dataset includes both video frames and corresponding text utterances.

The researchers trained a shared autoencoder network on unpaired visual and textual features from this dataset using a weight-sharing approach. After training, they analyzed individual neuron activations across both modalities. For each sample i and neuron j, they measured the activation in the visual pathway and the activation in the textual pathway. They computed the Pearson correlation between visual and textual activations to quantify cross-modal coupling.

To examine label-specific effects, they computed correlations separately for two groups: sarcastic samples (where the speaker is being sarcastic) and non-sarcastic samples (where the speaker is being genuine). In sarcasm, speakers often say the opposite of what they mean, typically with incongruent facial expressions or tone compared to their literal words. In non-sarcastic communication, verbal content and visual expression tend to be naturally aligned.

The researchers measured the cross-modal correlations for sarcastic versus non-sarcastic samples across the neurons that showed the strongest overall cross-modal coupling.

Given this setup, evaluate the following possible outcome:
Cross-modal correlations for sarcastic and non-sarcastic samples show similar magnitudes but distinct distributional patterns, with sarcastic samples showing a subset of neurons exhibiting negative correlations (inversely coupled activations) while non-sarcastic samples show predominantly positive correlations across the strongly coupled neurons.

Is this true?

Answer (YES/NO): NO